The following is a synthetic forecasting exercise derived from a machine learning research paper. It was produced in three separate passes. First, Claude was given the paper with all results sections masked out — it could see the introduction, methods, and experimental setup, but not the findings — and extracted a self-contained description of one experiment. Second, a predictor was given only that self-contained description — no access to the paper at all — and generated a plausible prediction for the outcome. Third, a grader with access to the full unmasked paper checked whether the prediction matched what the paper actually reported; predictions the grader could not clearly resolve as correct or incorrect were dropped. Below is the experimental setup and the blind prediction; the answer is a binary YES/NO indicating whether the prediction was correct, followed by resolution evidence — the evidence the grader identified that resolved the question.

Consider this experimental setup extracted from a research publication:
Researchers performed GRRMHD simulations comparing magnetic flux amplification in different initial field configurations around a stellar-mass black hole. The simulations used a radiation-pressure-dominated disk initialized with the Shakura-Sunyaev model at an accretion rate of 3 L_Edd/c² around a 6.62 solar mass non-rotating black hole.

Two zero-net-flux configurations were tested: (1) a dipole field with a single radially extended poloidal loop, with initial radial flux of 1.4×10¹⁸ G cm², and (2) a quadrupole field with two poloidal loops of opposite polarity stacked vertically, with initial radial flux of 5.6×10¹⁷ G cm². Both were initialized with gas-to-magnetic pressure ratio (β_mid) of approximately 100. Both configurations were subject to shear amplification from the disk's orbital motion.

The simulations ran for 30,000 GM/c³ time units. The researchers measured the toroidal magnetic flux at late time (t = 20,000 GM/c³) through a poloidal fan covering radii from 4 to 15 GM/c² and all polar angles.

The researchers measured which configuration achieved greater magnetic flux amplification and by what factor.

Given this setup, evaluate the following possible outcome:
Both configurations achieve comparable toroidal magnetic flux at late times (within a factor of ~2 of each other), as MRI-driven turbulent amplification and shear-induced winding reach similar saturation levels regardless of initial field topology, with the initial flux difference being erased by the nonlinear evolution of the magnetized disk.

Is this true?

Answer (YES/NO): NO